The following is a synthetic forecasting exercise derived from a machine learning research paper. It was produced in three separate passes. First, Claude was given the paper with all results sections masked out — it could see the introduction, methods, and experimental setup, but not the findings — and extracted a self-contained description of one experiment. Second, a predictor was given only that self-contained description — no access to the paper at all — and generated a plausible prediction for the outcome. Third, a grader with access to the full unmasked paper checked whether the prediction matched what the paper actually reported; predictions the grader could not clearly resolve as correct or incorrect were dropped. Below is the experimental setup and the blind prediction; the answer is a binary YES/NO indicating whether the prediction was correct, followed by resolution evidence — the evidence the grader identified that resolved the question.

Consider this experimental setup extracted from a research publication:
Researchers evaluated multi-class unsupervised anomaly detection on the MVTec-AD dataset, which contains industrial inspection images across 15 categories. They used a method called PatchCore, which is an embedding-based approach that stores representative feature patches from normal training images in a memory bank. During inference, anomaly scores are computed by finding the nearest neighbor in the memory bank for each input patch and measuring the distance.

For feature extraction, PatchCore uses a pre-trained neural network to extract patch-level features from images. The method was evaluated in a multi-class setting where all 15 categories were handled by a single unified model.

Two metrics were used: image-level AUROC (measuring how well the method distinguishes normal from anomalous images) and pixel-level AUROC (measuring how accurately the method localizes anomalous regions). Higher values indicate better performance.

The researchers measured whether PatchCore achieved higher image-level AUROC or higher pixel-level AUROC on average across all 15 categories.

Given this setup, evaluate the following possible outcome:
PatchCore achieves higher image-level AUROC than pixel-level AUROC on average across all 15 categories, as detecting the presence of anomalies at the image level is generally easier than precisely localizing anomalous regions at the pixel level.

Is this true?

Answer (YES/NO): YES